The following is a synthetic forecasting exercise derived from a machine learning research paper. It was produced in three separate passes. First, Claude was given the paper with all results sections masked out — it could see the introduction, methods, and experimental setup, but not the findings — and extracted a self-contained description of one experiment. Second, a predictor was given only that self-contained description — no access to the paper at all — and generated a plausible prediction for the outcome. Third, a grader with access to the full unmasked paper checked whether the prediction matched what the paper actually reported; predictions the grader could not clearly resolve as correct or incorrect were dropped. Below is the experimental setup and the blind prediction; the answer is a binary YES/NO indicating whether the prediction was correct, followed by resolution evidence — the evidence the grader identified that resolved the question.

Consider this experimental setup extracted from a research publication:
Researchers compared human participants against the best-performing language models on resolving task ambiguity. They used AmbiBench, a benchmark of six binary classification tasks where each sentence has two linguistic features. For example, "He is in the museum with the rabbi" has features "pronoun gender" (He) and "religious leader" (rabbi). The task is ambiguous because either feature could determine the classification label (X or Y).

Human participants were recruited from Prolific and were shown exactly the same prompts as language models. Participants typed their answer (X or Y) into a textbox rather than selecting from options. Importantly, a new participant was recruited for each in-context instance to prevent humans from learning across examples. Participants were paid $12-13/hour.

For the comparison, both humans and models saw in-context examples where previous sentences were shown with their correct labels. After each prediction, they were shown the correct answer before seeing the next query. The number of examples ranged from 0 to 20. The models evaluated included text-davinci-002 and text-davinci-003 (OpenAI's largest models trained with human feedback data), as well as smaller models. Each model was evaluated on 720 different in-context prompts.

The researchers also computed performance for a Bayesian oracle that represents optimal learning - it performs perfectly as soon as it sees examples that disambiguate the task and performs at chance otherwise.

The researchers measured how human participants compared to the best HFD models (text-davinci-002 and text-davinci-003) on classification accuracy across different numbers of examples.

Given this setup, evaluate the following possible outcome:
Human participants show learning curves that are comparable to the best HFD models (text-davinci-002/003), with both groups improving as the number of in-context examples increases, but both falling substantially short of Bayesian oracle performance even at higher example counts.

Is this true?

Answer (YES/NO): NO